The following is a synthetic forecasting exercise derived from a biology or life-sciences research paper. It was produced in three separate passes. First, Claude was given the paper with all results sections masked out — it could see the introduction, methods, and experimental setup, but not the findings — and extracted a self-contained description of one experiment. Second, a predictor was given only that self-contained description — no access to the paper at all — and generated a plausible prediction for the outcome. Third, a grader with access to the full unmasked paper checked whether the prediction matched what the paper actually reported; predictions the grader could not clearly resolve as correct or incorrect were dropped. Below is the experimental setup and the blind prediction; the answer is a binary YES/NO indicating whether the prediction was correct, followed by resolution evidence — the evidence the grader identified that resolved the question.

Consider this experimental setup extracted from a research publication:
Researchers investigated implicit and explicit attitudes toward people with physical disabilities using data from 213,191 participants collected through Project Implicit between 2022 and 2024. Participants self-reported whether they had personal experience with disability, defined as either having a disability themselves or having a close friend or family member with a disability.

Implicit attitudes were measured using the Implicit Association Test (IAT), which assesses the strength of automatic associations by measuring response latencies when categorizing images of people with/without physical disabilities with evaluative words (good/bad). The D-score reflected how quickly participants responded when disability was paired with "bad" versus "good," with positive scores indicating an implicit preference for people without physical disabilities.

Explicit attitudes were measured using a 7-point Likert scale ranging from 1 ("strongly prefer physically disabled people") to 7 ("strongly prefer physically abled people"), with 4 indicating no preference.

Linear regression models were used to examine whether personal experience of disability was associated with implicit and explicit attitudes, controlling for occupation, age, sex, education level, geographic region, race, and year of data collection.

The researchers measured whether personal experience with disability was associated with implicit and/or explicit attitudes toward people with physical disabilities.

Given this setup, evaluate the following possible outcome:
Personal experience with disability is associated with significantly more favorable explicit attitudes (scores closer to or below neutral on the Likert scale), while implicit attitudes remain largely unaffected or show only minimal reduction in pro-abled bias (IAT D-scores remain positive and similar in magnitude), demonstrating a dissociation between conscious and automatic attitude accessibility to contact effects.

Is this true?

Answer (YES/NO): NO